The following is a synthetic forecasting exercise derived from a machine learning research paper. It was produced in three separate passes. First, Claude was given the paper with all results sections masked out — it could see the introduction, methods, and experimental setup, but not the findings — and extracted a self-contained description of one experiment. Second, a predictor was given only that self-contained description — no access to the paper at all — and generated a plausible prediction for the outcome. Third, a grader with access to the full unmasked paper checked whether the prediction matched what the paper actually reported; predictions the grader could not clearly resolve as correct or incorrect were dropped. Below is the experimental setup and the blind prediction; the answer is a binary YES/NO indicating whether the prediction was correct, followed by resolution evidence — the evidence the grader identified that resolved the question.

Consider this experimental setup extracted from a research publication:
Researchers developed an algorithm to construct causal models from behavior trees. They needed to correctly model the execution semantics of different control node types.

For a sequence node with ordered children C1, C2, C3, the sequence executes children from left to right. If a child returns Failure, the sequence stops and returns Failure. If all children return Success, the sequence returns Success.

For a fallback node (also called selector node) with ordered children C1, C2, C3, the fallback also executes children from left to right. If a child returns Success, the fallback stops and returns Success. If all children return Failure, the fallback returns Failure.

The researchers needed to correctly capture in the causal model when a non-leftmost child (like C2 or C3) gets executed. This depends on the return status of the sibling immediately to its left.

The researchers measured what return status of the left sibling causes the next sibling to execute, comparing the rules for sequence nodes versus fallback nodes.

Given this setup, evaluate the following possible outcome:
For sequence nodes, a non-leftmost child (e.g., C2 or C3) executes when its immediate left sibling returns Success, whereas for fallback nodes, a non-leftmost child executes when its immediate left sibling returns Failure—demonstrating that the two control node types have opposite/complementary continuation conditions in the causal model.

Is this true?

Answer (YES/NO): YES